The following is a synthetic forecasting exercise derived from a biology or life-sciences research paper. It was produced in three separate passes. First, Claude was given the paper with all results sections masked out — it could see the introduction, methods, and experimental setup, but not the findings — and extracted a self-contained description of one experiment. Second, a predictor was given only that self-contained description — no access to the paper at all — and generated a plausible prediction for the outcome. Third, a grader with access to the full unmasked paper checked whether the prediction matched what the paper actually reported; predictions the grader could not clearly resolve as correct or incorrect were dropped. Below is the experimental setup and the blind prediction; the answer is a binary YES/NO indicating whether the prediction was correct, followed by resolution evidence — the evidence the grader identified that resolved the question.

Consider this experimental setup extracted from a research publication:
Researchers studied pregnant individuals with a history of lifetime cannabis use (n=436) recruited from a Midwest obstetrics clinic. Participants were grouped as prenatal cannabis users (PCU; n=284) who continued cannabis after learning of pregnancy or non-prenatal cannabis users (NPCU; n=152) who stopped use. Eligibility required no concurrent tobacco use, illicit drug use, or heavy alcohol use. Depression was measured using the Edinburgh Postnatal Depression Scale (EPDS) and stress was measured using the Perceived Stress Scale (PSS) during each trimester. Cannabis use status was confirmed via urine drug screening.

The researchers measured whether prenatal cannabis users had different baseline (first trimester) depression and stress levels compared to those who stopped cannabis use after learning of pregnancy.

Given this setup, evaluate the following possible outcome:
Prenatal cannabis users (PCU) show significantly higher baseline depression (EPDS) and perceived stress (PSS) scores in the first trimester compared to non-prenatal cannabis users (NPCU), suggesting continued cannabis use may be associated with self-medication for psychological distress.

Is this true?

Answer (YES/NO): NO